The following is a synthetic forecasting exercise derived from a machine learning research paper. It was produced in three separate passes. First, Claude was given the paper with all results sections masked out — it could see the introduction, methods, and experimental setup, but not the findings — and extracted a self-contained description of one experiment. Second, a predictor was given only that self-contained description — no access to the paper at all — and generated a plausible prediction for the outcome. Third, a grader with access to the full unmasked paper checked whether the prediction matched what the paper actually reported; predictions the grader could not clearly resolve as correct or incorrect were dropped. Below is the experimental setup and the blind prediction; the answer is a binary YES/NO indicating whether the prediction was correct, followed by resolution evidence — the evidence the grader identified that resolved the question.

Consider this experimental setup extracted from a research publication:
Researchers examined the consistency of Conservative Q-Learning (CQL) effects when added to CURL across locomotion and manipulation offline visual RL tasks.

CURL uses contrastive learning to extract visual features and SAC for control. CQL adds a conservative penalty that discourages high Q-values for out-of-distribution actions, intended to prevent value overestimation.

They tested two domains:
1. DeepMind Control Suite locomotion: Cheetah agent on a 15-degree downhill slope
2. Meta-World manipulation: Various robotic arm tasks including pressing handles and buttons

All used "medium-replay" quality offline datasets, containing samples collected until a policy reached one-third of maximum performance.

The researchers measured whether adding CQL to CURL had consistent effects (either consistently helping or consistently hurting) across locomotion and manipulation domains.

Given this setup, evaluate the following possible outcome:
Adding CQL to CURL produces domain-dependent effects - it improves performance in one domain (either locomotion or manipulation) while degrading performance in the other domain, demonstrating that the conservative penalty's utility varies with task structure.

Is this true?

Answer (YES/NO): YES